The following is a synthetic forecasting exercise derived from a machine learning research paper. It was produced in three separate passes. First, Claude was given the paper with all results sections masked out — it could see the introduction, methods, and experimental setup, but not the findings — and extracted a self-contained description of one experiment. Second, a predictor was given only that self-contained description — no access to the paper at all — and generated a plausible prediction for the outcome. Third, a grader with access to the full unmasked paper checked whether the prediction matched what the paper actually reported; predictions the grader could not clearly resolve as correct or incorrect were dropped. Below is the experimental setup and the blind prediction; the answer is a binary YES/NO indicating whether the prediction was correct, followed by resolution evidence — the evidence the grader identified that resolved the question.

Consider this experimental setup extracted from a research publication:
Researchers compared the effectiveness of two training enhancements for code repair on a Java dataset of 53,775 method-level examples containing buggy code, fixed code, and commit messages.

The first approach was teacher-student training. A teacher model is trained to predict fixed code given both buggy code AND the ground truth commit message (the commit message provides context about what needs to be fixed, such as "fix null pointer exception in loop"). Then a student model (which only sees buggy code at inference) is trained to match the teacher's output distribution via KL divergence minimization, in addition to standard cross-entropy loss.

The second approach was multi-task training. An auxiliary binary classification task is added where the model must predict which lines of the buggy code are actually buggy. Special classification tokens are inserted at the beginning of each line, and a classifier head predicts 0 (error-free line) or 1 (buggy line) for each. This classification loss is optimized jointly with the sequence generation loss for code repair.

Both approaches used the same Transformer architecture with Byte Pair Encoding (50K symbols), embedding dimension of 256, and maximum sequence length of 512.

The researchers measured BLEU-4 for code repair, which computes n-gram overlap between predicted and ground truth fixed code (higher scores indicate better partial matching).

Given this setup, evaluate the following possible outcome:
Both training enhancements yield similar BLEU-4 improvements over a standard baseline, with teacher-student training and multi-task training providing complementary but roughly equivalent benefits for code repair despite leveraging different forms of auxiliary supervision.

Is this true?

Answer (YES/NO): YES